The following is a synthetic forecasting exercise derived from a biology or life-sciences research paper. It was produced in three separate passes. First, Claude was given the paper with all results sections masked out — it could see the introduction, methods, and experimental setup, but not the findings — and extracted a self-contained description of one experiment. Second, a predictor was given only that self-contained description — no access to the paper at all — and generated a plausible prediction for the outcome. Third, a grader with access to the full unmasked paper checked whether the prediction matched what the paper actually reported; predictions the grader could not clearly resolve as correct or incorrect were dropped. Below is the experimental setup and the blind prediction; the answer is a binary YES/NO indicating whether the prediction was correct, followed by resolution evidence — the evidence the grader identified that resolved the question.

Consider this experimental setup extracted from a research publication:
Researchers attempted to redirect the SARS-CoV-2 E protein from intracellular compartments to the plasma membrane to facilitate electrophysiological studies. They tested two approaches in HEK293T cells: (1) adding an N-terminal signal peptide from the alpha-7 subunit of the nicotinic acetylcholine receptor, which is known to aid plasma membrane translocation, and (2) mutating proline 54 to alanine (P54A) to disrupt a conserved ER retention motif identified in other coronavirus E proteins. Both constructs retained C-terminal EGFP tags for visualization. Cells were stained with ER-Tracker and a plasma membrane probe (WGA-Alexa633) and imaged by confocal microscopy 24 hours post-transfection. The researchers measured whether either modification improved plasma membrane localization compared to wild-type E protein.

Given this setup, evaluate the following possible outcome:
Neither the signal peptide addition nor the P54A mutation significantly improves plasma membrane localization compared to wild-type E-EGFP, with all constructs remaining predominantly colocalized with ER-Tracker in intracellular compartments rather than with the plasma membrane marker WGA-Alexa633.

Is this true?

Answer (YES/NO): YES